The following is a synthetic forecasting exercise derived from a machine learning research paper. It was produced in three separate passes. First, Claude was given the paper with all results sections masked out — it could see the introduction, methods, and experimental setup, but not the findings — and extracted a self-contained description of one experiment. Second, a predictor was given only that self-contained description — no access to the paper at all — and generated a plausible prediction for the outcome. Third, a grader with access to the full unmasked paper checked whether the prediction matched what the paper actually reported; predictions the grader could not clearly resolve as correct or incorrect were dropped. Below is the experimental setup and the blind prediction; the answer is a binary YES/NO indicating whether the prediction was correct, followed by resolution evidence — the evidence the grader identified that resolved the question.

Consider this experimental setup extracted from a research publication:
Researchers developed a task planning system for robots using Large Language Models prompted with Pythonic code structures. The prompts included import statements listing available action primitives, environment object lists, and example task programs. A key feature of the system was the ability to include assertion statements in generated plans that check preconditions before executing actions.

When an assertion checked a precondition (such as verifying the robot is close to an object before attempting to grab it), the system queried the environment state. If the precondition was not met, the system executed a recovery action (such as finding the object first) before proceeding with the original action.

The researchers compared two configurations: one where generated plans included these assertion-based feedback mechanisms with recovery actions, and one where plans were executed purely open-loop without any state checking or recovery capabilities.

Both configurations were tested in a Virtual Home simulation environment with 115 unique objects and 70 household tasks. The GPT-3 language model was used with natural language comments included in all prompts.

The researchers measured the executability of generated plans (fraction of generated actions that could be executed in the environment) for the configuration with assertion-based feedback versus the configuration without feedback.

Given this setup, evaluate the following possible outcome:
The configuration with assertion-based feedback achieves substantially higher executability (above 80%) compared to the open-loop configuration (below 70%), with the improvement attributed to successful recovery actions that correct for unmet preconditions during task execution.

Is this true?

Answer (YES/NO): NO